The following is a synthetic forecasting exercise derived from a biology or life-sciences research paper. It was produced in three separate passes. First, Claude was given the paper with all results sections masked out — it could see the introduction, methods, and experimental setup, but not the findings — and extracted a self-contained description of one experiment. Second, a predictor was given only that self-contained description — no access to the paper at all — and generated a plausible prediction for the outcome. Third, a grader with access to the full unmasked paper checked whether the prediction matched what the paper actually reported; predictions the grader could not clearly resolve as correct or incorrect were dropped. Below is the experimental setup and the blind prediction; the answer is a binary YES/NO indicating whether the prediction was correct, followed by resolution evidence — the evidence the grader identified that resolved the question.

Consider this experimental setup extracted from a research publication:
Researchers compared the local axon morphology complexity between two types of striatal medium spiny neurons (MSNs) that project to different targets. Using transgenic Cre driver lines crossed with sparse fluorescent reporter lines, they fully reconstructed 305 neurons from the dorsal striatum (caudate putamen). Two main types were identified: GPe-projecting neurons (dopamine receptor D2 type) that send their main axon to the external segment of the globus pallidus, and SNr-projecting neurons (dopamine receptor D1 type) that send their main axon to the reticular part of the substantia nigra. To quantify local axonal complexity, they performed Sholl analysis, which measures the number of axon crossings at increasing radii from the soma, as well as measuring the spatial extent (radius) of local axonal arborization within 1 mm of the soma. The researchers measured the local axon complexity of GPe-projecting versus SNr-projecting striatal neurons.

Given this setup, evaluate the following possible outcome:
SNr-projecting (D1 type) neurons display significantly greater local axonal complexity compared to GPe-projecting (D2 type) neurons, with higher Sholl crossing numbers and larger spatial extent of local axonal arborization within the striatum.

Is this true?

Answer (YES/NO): NO